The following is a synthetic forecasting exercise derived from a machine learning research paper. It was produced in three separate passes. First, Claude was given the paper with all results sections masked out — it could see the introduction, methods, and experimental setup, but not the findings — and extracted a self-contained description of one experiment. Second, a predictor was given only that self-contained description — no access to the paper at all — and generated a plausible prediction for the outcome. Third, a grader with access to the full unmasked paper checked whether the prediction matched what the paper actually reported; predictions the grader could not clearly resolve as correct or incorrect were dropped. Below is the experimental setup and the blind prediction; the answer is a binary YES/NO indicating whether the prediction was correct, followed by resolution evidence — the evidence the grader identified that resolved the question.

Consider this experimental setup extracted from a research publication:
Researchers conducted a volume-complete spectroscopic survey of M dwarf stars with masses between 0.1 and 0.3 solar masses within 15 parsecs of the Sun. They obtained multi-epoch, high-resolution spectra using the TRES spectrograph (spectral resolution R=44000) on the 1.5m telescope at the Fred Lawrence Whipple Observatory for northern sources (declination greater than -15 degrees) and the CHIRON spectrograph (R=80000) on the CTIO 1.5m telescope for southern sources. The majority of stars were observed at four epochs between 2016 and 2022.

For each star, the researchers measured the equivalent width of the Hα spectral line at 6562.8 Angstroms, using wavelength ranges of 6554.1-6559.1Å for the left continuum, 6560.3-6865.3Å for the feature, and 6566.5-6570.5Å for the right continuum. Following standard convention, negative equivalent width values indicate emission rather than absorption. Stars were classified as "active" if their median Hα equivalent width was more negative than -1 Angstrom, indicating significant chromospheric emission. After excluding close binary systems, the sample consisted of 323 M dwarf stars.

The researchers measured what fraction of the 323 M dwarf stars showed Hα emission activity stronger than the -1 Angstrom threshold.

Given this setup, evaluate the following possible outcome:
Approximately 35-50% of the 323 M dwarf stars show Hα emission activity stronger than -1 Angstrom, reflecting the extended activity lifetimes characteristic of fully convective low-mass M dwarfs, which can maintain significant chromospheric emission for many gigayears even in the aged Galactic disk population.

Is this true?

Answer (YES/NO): YES